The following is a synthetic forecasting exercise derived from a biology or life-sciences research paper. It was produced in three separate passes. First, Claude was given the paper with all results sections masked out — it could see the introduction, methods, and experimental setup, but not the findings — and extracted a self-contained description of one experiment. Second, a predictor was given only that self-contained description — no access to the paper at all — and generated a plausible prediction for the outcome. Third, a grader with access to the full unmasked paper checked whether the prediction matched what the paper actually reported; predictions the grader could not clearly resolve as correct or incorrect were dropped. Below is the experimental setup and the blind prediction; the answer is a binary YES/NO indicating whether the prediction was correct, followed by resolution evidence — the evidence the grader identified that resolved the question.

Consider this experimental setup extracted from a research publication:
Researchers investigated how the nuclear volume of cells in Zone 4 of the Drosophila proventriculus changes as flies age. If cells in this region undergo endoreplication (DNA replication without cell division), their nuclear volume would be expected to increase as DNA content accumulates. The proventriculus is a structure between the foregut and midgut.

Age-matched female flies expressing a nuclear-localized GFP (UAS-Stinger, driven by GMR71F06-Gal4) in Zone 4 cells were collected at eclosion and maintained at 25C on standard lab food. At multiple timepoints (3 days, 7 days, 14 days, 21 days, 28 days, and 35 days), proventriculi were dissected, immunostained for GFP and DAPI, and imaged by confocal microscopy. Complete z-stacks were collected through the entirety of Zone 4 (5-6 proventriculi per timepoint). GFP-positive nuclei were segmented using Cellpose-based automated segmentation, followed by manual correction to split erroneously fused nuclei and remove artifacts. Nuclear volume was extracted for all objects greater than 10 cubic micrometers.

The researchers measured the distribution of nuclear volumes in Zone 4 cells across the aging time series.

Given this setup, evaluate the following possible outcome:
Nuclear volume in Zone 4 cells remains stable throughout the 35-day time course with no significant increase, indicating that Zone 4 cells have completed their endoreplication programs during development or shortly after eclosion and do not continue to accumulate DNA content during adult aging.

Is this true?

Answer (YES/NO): NO